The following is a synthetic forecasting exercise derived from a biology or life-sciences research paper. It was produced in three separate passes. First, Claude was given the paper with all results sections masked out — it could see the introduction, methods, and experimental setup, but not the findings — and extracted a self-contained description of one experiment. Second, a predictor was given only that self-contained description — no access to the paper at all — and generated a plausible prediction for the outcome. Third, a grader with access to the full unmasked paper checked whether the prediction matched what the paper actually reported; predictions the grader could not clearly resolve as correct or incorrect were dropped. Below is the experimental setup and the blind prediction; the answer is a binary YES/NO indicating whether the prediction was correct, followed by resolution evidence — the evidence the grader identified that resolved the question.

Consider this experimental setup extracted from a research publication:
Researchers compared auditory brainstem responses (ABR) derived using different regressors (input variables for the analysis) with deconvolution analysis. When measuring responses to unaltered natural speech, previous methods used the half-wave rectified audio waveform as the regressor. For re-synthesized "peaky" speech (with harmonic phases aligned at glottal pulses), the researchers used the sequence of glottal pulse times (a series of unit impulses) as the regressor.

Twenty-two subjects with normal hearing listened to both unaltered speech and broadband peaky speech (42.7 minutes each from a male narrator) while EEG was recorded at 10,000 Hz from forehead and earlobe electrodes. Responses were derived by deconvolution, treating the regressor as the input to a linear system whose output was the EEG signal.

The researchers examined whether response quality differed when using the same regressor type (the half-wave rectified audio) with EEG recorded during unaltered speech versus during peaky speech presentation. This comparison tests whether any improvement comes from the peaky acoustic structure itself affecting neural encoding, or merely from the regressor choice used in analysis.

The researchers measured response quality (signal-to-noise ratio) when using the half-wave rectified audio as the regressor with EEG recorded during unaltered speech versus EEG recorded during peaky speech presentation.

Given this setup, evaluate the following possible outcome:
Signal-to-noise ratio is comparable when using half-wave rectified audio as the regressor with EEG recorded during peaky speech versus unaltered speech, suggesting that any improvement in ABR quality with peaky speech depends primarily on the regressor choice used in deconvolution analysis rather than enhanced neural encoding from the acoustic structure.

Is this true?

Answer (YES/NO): YES